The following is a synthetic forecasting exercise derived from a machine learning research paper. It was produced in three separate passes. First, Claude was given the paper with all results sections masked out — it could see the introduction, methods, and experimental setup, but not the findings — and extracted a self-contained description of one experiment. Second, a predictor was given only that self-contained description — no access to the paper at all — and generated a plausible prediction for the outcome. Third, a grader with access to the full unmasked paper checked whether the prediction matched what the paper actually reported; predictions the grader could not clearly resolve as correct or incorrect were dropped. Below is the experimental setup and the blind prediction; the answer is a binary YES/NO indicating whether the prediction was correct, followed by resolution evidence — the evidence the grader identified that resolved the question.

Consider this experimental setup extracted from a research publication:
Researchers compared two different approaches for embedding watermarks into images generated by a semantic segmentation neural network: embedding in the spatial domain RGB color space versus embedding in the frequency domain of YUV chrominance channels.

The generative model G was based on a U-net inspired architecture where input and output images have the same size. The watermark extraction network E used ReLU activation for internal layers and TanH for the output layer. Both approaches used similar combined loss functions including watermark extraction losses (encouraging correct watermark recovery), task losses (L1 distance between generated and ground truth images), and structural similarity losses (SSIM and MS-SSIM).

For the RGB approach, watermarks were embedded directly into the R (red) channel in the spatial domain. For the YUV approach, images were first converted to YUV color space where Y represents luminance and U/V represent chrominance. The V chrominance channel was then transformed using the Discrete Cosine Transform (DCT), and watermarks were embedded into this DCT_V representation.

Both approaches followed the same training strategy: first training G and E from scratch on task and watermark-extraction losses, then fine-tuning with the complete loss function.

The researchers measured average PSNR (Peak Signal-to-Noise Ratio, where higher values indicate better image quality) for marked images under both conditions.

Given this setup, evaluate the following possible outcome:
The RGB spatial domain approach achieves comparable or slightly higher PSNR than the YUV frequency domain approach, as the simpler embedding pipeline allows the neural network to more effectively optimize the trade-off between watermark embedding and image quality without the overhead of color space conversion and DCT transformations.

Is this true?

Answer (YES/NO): YES